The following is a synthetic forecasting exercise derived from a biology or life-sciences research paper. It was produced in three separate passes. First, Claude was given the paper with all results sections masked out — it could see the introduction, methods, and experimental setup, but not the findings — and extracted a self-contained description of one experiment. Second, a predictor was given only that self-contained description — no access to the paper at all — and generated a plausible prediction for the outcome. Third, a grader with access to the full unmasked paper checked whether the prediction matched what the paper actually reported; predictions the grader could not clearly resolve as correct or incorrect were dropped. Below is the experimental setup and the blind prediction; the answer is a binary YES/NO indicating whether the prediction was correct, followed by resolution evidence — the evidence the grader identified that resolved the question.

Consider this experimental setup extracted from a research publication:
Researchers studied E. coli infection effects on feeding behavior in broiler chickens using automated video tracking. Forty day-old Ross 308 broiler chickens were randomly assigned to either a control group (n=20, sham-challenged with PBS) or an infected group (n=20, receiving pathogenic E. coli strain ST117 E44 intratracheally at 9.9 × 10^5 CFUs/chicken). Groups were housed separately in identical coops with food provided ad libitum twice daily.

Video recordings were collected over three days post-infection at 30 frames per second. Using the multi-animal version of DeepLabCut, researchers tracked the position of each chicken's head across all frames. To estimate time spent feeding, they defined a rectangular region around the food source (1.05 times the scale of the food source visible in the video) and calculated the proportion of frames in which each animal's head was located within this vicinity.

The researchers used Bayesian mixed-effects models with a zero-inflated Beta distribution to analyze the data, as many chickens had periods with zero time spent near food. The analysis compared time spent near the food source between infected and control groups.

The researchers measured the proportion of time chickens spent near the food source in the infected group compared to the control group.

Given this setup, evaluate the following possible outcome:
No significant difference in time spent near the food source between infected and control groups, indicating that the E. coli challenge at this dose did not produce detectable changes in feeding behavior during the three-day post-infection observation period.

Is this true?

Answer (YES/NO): NO